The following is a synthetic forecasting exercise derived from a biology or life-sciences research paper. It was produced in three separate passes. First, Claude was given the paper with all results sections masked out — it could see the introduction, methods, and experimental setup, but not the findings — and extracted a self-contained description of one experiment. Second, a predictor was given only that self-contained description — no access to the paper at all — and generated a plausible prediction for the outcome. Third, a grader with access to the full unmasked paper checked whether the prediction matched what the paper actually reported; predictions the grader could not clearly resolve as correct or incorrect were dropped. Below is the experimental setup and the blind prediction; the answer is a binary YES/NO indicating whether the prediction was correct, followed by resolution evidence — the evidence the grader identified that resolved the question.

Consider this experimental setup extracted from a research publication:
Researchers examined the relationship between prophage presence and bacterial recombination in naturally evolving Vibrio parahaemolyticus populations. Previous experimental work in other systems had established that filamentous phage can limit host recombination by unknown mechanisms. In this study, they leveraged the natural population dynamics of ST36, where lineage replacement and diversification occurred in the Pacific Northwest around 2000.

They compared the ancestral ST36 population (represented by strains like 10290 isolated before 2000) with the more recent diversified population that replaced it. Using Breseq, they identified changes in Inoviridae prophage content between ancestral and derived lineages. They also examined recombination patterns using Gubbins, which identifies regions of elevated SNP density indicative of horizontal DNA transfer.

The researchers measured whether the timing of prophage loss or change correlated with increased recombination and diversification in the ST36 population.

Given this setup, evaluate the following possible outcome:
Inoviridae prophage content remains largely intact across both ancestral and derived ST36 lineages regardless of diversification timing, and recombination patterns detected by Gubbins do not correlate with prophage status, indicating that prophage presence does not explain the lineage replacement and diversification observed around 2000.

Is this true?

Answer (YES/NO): NO